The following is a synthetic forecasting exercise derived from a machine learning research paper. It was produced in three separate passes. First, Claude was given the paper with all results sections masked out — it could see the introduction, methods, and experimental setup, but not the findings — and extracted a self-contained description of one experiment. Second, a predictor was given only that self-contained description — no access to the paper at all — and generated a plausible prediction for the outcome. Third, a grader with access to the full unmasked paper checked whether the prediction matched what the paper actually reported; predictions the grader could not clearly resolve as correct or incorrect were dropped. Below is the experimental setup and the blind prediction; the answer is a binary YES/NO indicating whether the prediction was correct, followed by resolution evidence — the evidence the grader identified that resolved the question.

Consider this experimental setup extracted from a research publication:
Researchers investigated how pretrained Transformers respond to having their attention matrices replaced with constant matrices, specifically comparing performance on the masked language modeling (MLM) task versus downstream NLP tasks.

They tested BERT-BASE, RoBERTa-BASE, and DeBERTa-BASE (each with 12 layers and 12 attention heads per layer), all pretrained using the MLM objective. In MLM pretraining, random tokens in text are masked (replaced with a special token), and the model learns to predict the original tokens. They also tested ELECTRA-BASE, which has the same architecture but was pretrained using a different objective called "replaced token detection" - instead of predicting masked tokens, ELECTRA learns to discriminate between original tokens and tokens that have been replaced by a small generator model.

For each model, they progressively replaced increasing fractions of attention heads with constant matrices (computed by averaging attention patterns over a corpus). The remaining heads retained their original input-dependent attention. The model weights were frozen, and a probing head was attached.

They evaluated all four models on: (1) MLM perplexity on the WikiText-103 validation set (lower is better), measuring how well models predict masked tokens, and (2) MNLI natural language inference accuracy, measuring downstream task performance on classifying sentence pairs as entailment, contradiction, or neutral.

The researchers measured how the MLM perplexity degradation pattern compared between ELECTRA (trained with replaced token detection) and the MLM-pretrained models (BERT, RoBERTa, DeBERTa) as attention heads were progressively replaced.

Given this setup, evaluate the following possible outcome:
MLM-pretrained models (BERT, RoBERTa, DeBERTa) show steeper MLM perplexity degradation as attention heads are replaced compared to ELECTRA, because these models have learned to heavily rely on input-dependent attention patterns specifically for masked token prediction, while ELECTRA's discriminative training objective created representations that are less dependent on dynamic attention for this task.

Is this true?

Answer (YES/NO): YES